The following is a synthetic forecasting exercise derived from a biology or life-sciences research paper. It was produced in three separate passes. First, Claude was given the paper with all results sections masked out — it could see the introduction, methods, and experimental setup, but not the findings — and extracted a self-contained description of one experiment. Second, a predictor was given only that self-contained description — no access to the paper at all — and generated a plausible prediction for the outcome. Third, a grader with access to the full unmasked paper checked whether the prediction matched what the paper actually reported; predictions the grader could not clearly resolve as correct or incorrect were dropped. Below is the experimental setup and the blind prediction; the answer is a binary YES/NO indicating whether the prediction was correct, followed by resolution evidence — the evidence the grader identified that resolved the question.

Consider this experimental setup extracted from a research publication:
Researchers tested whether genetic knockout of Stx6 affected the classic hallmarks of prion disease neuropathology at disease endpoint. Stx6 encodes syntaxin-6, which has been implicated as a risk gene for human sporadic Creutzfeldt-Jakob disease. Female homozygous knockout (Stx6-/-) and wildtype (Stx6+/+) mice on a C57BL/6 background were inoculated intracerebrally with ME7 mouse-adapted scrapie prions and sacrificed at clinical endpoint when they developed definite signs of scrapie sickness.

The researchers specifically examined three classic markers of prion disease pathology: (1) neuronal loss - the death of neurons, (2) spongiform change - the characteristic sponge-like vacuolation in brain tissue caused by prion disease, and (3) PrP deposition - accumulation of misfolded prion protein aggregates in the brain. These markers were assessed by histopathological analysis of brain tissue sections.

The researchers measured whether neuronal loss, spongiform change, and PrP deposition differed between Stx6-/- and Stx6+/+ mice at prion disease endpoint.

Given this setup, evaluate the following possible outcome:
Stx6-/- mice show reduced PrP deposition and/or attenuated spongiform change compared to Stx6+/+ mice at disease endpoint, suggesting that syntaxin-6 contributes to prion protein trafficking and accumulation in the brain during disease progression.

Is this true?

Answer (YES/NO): NO